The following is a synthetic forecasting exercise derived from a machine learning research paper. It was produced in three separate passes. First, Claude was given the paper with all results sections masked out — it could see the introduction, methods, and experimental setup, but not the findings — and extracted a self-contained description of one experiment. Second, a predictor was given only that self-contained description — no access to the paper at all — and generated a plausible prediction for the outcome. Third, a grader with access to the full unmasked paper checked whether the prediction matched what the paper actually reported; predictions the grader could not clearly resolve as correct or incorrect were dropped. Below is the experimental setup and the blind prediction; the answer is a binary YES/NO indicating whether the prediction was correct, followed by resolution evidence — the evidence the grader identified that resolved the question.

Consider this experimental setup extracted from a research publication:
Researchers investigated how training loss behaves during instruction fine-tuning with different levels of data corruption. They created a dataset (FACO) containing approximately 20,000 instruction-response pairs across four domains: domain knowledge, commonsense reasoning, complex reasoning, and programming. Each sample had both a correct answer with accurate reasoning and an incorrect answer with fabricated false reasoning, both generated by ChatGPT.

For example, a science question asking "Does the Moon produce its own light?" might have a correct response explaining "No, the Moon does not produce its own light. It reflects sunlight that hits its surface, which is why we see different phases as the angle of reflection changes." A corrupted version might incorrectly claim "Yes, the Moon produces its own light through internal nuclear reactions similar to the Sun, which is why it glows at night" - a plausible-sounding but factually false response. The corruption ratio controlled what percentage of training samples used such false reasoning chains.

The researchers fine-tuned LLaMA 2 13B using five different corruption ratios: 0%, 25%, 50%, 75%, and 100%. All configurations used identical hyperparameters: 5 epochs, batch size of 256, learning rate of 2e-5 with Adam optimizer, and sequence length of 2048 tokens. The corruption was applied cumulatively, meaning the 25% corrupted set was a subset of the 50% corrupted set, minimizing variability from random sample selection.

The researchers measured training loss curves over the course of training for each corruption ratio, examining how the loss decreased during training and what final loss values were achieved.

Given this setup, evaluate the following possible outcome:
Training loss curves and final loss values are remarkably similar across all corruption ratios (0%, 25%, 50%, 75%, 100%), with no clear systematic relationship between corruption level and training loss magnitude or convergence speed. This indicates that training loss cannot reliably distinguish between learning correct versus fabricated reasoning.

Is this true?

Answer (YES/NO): NO